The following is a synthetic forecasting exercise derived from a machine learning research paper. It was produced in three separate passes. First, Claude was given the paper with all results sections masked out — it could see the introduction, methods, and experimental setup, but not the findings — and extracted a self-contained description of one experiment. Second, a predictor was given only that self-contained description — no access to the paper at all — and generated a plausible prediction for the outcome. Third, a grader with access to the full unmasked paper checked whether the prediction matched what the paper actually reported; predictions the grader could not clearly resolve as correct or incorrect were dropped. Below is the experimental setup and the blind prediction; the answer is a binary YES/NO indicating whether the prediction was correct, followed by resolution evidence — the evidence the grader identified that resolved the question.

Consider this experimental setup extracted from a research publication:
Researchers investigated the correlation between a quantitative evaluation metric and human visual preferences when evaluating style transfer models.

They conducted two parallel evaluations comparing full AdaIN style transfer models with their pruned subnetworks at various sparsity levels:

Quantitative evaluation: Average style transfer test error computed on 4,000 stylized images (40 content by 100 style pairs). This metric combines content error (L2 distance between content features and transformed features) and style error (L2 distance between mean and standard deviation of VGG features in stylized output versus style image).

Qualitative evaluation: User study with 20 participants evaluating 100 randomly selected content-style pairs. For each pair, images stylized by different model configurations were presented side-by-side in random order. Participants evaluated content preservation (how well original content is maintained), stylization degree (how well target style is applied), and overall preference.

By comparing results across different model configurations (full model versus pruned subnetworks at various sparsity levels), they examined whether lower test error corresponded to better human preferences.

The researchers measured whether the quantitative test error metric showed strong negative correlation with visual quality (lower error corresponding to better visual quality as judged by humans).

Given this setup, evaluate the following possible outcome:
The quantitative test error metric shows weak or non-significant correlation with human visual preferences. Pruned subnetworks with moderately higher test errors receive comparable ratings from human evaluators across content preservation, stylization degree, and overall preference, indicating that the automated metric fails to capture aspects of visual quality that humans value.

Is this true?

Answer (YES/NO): NO